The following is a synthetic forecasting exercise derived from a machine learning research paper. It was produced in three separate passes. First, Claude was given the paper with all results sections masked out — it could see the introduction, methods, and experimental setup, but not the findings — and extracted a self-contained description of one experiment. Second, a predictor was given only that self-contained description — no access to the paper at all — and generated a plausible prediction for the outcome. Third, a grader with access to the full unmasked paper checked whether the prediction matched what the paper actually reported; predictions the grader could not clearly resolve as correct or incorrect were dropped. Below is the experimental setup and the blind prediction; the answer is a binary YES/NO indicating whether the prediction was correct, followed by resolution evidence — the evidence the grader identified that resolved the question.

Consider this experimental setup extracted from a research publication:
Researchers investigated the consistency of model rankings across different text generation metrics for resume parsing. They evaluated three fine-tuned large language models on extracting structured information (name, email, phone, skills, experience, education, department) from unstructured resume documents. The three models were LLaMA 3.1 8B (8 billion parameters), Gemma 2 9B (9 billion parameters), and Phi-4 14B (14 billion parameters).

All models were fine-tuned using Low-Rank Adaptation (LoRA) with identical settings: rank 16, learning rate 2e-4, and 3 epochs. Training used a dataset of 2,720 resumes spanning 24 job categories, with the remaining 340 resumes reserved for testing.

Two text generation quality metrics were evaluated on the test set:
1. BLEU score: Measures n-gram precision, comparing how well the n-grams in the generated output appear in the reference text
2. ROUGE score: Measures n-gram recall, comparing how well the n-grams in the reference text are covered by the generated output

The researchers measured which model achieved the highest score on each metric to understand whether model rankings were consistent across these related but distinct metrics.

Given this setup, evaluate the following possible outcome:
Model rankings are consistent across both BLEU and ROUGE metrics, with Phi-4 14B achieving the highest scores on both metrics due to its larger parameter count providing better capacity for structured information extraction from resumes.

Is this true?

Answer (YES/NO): NO